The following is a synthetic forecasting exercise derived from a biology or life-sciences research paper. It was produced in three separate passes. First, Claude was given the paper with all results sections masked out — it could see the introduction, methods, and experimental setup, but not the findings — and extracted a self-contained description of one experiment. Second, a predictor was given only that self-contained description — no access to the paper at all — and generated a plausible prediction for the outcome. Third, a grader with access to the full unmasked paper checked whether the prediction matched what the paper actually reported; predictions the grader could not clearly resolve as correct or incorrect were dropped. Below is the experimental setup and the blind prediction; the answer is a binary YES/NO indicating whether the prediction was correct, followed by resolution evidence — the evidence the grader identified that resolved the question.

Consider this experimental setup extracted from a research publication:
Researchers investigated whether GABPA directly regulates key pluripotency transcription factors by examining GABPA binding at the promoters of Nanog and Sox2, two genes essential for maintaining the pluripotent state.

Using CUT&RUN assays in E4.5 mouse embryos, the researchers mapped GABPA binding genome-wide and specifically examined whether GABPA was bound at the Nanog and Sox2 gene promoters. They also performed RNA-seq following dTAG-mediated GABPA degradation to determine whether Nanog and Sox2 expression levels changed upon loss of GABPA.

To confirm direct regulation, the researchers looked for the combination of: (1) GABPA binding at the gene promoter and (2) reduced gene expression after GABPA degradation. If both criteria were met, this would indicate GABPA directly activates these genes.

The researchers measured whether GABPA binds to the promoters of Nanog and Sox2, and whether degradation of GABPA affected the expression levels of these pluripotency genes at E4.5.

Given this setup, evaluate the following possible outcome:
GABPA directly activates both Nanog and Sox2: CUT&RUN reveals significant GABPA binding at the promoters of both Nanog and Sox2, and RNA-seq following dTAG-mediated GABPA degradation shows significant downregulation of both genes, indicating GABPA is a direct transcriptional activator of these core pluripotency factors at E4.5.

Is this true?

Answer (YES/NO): NO